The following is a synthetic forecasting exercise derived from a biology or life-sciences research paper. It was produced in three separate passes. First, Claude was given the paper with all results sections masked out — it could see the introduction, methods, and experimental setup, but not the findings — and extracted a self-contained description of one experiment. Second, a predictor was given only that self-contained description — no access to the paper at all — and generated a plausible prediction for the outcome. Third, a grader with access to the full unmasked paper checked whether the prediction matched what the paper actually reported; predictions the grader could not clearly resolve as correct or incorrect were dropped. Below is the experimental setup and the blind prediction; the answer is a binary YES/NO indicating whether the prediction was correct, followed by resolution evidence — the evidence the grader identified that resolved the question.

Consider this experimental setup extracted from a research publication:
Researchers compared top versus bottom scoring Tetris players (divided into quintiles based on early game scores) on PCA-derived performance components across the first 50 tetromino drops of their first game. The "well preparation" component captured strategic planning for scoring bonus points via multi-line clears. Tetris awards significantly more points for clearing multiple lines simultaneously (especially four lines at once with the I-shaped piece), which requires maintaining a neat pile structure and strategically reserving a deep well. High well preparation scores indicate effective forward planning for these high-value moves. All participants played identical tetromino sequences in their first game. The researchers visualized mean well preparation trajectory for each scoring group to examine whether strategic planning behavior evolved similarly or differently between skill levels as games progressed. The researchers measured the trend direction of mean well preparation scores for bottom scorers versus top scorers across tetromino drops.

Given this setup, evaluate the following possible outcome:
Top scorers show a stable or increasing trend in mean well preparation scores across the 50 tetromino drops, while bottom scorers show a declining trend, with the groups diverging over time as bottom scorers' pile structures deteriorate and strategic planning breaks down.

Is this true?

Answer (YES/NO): YES